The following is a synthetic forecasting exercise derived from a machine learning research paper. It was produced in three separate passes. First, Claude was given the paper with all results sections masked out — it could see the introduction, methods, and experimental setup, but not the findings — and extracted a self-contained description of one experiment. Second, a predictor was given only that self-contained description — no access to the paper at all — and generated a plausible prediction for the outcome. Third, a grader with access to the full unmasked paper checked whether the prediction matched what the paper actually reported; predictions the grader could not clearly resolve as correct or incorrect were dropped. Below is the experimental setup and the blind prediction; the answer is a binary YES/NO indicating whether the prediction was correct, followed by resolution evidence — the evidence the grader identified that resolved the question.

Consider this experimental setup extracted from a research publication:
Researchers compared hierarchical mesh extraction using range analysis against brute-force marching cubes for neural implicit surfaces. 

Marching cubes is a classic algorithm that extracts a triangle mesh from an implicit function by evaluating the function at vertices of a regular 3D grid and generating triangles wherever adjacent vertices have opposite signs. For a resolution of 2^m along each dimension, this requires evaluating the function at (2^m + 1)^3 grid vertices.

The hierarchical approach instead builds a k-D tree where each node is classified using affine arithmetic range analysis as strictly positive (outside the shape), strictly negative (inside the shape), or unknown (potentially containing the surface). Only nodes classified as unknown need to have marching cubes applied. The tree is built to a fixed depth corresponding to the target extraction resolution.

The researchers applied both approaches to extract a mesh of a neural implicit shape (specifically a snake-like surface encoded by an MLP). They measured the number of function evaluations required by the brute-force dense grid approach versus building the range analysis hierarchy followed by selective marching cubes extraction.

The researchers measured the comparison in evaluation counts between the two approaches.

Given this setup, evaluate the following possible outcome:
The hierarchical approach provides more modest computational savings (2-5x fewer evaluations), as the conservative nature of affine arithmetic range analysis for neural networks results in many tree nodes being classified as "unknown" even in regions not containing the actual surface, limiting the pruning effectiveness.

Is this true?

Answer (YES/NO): NO